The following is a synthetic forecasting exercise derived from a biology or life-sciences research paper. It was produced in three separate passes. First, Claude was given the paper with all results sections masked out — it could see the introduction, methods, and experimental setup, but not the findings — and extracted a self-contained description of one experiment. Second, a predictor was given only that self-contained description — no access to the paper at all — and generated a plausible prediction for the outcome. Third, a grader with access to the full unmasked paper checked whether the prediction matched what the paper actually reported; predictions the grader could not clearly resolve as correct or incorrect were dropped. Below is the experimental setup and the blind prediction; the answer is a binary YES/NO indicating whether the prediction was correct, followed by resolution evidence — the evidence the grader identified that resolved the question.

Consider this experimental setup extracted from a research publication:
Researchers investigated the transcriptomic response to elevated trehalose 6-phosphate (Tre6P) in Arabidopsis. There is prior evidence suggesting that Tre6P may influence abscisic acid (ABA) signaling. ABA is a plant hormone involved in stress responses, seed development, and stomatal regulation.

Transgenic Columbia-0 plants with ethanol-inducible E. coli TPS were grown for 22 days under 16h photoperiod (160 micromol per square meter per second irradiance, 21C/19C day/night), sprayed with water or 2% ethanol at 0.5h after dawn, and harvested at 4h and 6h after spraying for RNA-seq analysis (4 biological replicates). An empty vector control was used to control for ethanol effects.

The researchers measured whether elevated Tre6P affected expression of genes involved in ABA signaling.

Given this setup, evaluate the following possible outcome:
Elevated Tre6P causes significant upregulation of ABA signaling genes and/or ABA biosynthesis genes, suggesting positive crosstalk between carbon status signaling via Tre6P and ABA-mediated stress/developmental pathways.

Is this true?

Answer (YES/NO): NO